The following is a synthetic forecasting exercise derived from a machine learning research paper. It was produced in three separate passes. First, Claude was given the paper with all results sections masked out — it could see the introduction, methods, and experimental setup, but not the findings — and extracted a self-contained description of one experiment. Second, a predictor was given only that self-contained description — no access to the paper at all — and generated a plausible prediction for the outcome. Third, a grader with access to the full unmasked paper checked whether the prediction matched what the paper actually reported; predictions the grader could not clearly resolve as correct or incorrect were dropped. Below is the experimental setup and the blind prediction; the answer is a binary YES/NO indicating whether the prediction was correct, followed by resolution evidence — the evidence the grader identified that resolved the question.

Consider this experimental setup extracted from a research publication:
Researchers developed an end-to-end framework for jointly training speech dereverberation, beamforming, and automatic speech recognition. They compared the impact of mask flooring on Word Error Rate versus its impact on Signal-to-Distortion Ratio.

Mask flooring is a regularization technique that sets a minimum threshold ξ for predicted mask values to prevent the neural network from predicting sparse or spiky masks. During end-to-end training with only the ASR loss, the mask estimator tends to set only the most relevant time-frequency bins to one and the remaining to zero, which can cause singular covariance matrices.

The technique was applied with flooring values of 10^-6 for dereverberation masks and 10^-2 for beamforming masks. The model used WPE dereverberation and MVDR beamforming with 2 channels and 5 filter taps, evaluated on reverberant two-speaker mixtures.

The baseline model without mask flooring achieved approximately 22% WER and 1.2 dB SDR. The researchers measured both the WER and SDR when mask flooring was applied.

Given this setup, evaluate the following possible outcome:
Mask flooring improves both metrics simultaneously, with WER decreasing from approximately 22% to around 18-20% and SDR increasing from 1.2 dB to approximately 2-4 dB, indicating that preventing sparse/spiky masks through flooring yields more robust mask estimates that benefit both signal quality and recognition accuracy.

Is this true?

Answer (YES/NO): NO